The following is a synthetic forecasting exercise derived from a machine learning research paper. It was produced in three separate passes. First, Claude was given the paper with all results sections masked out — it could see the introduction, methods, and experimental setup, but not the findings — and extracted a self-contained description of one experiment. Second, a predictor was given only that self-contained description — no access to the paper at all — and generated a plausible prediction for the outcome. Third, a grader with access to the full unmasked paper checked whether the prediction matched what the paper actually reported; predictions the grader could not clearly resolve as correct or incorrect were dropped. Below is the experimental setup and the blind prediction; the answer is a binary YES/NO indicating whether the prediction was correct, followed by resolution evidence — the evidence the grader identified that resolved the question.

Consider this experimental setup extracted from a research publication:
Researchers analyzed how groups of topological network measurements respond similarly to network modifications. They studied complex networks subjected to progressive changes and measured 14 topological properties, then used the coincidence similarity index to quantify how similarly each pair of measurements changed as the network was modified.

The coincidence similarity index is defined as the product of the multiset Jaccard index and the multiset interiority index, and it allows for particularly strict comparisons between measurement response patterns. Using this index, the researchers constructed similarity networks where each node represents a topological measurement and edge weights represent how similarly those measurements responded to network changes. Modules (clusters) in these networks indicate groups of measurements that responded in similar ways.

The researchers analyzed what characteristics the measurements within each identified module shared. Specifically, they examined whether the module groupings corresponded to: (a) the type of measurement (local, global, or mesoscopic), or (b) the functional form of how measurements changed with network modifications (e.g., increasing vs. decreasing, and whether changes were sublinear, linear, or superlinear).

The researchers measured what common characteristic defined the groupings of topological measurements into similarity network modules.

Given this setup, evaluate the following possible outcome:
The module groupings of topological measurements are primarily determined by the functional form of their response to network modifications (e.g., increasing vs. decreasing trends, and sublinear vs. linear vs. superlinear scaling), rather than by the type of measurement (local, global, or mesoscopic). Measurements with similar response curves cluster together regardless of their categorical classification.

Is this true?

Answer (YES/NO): YES